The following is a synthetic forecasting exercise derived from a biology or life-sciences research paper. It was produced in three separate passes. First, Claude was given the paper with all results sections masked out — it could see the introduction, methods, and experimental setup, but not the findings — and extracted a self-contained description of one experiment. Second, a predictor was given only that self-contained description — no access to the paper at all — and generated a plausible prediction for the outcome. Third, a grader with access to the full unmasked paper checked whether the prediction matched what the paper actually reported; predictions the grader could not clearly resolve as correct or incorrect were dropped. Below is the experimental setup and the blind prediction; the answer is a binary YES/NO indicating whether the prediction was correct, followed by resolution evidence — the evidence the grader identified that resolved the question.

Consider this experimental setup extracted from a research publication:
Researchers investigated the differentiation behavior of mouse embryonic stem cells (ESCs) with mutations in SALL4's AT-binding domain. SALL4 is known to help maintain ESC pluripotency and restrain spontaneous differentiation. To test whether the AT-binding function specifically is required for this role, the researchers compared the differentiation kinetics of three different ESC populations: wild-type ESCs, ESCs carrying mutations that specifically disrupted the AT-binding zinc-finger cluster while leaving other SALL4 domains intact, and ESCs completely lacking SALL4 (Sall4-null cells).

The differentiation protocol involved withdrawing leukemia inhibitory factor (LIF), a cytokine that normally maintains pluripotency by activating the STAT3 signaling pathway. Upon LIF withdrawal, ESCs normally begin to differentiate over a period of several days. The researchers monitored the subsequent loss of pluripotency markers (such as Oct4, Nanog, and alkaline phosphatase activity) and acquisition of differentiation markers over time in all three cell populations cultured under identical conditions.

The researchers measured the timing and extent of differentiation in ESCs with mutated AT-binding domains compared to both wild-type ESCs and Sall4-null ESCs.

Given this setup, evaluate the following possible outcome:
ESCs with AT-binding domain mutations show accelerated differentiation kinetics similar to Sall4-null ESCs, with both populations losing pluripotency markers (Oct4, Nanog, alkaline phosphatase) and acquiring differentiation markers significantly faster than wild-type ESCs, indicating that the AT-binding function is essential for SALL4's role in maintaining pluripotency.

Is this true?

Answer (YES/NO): NO